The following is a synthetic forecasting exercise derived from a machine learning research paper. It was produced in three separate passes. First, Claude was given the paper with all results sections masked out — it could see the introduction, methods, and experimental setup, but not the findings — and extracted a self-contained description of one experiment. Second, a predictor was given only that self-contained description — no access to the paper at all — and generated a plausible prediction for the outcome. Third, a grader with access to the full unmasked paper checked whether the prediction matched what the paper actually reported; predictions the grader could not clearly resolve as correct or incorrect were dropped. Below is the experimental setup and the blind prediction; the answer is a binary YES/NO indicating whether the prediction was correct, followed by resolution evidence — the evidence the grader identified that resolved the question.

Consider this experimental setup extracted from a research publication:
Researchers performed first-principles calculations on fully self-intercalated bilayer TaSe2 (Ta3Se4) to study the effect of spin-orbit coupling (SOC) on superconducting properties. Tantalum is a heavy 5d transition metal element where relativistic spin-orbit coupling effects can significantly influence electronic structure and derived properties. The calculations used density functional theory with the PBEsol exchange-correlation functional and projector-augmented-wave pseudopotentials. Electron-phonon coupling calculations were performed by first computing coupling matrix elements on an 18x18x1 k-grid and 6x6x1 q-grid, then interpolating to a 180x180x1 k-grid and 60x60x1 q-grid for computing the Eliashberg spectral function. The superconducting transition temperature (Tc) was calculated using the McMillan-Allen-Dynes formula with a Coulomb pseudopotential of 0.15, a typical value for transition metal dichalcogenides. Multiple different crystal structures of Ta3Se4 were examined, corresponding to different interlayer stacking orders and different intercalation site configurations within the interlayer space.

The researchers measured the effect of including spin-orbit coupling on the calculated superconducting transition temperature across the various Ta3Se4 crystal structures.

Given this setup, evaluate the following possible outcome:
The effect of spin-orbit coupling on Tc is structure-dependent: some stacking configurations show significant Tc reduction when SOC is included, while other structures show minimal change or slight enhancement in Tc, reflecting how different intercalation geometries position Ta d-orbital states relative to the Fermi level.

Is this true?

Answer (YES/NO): NO